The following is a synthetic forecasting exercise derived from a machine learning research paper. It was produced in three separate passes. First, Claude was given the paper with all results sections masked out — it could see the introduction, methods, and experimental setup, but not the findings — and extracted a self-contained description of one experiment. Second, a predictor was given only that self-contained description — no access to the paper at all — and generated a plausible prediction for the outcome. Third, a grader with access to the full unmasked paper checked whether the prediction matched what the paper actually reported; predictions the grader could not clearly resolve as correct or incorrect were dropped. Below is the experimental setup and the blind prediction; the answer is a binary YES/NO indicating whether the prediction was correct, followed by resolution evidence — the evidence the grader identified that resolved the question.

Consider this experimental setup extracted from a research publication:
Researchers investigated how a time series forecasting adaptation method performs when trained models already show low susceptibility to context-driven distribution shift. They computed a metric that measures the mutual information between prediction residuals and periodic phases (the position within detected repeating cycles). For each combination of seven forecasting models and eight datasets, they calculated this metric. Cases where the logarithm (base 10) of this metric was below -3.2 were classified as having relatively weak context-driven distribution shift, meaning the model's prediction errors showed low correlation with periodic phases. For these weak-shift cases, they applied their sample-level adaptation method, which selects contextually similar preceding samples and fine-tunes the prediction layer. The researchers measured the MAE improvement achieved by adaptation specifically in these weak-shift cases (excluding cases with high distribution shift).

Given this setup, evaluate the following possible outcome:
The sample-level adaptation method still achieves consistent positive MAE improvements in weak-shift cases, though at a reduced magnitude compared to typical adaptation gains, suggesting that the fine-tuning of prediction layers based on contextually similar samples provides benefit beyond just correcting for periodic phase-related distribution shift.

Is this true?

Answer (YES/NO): YES